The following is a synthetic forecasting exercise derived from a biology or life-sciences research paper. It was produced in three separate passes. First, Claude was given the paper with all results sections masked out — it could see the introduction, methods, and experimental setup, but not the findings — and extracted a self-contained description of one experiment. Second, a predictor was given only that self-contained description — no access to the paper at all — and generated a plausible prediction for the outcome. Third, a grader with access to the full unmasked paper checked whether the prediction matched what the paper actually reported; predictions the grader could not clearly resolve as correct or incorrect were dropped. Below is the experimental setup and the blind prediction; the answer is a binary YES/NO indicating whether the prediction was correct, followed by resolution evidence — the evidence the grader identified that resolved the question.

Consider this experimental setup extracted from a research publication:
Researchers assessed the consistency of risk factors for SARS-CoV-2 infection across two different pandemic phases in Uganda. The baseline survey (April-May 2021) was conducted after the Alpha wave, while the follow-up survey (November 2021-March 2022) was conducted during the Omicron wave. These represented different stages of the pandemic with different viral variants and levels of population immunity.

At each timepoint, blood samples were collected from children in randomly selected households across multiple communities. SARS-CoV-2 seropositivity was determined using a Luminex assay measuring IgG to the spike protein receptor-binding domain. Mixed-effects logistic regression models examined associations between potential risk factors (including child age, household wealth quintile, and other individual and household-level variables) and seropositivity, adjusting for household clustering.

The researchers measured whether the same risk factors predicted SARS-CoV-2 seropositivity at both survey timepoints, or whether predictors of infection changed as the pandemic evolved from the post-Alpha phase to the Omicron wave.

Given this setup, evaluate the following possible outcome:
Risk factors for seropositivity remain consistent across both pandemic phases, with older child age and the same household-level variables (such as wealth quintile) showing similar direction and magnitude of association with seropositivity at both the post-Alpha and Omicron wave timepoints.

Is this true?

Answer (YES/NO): NO